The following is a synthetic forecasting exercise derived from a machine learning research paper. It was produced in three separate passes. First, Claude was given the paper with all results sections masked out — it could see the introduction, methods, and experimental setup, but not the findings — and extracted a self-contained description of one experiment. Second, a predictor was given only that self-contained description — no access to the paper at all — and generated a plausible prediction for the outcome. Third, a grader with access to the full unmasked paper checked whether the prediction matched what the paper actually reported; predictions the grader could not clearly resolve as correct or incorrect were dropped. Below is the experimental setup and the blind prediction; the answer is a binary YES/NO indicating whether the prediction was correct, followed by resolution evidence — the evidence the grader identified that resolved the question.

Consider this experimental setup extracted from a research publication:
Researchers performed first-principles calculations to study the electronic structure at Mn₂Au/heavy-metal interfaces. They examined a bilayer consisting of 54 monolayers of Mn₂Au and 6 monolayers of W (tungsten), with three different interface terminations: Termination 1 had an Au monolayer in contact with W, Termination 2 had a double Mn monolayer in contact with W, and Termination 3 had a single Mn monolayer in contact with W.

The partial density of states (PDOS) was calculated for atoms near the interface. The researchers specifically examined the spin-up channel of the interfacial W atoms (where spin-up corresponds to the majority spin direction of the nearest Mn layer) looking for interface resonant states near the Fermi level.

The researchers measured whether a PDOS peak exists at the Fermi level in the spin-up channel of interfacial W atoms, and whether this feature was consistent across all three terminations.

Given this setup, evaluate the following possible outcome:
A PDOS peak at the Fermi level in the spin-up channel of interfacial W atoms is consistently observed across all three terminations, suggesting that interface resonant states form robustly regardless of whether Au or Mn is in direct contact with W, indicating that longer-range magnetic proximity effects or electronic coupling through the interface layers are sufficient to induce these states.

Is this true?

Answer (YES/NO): YES